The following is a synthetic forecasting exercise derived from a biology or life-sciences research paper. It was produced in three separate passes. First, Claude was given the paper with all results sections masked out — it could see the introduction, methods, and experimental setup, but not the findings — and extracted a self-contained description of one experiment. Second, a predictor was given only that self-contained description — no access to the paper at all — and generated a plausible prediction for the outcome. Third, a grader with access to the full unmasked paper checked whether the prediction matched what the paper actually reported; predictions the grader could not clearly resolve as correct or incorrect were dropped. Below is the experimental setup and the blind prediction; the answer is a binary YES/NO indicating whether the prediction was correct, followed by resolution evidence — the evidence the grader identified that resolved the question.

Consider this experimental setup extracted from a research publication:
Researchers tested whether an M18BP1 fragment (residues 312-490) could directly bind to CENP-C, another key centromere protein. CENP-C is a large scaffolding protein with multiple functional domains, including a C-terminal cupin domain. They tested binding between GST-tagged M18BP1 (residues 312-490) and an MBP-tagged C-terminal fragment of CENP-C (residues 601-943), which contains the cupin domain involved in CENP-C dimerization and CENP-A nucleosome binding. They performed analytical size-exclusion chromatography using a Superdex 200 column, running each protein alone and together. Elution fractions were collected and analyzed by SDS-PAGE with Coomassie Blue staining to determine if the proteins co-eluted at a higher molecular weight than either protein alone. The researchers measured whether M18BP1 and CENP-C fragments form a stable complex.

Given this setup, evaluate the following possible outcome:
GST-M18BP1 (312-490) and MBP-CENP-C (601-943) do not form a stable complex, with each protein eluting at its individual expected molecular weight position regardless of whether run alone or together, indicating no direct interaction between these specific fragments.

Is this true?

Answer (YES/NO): NO